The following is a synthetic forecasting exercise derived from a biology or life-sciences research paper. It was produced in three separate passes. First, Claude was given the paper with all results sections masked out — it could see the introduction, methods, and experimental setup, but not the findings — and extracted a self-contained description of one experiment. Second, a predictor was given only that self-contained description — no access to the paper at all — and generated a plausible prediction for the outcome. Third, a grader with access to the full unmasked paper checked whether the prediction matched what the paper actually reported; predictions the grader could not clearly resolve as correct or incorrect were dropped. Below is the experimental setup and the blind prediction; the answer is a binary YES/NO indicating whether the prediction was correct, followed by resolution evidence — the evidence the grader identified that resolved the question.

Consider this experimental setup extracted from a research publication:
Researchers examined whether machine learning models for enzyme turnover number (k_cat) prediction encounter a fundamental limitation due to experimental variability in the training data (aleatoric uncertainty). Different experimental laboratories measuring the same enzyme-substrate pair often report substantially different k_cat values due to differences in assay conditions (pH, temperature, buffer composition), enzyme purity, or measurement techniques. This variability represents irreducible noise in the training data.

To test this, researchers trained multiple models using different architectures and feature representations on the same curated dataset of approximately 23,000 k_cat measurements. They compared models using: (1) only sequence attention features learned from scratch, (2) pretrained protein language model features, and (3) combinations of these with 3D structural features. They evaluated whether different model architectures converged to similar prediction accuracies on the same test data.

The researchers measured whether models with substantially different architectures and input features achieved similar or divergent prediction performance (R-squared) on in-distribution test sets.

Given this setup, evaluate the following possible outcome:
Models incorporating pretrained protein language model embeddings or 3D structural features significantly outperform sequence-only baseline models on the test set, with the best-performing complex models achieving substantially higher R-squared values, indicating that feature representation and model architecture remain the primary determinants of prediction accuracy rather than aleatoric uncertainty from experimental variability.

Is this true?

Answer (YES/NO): NO